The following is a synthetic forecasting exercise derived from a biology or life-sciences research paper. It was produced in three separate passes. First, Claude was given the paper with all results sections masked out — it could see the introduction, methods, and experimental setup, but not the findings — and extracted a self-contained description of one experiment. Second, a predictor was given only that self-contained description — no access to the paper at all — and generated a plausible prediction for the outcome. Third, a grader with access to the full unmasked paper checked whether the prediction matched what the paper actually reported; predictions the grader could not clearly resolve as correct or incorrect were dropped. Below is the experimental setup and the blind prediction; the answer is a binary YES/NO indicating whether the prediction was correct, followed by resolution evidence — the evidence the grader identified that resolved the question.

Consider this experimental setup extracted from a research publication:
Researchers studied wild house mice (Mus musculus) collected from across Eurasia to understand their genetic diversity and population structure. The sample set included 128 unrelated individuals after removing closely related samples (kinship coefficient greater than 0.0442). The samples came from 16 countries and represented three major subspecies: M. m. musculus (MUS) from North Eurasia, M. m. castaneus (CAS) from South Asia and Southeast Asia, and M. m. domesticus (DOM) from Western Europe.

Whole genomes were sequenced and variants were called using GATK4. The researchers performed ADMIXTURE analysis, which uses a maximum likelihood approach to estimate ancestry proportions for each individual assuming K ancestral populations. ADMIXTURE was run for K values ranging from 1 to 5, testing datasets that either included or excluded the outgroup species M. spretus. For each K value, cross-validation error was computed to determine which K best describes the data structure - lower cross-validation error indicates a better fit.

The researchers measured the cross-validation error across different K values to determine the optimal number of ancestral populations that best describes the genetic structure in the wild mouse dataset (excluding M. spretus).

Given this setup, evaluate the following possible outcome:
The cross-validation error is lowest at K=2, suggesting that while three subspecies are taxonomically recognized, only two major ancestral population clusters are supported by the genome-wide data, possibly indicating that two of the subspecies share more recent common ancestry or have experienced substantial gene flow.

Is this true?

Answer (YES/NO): NO